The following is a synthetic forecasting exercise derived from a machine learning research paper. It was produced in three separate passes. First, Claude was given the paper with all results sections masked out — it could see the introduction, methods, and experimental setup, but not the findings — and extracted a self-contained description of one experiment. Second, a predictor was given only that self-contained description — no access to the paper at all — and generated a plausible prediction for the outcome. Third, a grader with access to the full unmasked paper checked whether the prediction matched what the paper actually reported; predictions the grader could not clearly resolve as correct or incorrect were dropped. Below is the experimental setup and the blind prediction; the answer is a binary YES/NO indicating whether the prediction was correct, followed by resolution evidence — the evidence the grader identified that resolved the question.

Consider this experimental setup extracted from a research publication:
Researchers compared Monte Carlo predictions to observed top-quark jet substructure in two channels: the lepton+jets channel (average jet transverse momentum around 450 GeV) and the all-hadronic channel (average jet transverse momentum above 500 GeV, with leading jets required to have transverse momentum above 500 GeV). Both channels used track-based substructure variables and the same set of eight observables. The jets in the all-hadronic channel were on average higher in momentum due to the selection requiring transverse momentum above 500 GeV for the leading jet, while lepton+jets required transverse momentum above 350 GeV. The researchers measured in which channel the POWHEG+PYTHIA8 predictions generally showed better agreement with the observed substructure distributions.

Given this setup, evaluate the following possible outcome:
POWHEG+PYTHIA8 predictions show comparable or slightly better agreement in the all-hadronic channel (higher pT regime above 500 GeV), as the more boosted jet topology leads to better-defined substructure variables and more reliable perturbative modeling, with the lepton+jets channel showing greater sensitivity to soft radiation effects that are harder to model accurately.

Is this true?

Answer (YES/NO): YES